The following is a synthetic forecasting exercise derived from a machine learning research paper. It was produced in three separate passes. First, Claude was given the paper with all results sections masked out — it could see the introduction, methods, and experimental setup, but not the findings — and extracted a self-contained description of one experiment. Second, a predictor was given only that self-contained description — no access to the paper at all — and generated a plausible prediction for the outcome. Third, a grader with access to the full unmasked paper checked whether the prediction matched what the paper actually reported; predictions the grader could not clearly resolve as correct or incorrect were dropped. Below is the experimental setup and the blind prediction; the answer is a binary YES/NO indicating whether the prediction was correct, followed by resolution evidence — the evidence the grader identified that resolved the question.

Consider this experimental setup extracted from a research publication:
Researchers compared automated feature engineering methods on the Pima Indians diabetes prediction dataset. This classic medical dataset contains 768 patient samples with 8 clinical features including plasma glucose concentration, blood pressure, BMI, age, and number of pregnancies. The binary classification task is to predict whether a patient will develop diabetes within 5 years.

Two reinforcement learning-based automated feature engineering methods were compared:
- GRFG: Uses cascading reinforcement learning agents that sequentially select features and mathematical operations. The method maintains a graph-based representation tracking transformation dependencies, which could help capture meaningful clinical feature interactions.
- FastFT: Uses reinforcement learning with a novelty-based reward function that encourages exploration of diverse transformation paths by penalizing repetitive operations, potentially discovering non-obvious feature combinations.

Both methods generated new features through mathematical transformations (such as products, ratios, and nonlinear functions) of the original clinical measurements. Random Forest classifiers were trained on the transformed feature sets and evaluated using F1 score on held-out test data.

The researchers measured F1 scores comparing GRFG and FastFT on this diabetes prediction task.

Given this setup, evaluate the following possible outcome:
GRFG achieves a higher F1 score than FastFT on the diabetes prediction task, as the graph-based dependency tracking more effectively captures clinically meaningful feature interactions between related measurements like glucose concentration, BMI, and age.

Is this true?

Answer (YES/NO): NO